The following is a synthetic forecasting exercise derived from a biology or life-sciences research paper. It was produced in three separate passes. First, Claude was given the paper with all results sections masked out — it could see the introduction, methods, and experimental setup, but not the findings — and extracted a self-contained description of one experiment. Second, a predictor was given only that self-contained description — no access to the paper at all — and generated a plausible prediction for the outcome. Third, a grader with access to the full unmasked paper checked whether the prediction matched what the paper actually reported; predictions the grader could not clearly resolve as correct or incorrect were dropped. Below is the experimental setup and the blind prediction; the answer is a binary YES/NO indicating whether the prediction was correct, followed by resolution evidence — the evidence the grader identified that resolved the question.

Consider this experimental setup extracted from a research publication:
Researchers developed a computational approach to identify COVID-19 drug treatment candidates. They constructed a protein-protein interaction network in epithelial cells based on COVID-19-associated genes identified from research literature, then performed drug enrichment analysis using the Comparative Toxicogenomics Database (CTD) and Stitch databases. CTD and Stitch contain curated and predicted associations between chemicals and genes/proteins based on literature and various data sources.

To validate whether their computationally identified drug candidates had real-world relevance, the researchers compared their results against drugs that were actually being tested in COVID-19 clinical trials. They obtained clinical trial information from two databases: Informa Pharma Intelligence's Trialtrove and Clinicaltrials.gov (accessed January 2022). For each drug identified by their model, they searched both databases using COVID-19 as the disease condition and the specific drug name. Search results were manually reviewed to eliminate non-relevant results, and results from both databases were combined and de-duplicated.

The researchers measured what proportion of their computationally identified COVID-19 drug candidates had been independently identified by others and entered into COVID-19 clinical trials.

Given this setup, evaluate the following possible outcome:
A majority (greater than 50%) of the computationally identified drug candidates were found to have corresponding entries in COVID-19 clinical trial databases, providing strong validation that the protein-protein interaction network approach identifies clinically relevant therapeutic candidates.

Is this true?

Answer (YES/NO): NO